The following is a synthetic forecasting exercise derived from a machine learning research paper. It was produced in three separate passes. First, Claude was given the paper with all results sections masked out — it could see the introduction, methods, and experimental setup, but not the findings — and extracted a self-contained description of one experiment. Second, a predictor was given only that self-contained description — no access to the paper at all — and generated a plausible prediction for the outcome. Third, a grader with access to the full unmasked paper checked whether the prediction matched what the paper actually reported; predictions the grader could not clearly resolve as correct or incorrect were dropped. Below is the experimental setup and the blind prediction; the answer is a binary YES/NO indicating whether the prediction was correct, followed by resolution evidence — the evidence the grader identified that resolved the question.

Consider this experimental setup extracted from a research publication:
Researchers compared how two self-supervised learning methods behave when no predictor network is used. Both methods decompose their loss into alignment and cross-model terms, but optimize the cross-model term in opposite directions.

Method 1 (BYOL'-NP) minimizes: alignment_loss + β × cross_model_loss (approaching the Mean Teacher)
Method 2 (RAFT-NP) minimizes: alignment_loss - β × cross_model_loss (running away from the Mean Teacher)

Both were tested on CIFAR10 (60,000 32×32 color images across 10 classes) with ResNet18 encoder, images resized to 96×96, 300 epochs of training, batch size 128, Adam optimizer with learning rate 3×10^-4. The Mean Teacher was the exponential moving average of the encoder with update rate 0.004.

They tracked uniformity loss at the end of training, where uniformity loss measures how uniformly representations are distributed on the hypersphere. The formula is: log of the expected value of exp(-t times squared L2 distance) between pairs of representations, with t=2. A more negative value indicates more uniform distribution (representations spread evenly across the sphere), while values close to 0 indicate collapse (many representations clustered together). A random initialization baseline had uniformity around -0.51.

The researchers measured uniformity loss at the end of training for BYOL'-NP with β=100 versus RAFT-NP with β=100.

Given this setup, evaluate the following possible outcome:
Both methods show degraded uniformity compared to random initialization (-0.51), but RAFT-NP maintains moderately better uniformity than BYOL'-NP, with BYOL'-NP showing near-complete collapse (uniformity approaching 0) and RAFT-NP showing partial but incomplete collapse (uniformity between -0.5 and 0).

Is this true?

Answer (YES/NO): NO